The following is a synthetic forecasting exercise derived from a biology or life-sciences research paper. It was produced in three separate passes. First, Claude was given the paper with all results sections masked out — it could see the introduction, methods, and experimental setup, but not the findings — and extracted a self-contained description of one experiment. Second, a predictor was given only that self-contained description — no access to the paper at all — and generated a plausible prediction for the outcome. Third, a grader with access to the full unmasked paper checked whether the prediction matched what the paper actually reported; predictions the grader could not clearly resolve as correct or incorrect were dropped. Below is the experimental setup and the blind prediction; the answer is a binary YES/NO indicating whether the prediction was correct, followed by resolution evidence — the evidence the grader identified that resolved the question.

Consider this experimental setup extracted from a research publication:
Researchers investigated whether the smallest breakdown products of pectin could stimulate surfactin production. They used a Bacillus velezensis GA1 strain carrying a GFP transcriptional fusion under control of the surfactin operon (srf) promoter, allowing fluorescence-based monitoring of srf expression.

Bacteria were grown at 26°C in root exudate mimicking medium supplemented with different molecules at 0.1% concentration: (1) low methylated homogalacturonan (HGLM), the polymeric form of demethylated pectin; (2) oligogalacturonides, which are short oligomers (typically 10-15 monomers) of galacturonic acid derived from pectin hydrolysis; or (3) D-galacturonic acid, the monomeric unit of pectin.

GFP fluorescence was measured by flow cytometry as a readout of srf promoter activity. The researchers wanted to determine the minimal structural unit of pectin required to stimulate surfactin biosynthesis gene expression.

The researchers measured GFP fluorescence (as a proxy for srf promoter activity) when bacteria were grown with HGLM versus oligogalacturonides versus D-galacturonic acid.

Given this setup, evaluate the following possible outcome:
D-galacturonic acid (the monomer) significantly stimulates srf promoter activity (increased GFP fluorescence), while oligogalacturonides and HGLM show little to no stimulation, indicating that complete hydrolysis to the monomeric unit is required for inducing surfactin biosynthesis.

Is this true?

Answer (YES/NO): NO